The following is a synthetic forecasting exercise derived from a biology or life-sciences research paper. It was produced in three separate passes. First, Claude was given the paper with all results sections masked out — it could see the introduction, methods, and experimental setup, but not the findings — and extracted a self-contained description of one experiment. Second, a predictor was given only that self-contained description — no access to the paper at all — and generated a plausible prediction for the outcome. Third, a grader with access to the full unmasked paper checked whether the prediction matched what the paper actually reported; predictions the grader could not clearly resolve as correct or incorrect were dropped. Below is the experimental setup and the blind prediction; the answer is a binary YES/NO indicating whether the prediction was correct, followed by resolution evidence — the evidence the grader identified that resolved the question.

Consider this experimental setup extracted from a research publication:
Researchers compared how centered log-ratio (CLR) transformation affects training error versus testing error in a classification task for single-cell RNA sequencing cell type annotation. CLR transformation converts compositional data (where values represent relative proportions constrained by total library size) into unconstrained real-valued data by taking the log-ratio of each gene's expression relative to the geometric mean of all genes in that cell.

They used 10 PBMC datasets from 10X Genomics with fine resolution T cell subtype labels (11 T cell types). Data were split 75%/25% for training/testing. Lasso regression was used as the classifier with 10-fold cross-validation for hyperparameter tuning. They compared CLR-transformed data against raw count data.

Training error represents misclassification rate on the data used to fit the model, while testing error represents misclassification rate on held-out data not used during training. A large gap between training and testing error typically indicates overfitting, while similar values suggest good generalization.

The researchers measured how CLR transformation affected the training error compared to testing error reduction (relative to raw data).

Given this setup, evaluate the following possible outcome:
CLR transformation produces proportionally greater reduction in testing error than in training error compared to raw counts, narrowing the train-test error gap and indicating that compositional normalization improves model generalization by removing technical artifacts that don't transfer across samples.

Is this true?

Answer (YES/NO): NO